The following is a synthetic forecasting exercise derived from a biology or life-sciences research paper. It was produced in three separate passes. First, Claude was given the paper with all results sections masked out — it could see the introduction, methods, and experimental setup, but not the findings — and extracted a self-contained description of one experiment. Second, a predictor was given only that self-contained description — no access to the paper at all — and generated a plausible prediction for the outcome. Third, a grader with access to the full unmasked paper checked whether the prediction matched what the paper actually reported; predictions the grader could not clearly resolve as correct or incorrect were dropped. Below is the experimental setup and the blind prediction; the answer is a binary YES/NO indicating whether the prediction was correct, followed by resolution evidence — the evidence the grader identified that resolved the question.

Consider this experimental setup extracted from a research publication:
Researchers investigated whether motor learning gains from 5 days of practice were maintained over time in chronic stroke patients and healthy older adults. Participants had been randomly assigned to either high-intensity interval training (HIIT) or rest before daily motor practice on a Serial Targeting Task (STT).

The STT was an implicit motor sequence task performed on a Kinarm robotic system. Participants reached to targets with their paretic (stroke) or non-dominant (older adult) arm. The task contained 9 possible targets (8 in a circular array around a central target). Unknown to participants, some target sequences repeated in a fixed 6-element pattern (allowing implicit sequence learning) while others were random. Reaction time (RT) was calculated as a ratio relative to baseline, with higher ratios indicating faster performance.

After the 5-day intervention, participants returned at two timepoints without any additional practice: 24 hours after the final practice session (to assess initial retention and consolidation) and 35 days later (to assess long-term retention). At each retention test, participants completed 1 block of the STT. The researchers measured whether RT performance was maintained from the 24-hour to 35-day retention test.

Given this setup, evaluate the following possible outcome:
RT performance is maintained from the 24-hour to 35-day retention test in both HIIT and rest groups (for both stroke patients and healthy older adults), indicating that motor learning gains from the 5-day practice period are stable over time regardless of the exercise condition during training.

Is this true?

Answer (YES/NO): NO